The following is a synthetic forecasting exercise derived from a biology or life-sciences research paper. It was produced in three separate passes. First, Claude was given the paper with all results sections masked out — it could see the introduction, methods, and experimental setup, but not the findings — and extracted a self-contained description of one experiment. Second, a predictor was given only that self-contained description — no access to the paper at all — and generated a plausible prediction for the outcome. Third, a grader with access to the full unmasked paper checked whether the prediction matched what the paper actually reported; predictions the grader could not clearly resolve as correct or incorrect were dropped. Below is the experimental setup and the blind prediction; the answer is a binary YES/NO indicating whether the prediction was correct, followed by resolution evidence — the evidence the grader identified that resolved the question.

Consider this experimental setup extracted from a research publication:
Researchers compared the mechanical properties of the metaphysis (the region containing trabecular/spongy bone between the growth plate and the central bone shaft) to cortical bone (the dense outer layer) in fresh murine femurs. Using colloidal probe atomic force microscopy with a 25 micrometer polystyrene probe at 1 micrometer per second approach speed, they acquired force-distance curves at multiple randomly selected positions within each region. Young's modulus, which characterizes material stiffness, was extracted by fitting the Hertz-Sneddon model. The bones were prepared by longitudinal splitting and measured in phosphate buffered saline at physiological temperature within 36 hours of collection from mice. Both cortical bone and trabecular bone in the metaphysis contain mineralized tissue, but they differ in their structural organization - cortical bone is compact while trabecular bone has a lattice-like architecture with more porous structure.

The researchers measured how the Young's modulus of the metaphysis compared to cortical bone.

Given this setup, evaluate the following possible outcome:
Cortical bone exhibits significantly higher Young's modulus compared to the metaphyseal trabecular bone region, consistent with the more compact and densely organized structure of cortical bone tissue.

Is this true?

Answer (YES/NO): YES